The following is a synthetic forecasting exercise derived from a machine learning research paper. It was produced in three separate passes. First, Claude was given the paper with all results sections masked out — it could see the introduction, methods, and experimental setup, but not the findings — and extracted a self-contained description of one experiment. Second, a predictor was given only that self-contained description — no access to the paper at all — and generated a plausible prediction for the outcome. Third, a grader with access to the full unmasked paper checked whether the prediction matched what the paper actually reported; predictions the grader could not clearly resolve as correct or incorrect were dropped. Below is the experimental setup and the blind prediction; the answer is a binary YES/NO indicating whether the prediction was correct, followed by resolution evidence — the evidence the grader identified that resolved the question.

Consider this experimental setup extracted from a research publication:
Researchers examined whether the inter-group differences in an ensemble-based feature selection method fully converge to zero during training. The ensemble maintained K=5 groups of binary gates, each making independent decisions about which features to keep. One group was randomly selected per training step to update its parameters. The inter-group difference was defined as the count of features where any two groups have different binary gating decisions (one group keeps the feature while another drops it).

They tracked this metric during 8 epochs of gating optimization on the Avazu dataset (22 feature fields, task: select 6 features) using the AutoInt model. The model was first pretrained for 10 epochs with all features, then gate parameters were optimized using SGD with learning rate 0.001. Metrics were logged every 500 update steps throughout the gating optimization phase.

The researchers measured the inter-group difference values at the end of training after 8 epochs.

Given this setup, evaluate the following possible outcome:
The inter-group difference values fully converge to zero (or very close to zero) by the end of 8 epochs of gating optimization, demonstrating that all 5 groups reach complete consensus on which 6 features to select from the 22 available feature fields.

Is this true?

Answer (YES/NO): NO